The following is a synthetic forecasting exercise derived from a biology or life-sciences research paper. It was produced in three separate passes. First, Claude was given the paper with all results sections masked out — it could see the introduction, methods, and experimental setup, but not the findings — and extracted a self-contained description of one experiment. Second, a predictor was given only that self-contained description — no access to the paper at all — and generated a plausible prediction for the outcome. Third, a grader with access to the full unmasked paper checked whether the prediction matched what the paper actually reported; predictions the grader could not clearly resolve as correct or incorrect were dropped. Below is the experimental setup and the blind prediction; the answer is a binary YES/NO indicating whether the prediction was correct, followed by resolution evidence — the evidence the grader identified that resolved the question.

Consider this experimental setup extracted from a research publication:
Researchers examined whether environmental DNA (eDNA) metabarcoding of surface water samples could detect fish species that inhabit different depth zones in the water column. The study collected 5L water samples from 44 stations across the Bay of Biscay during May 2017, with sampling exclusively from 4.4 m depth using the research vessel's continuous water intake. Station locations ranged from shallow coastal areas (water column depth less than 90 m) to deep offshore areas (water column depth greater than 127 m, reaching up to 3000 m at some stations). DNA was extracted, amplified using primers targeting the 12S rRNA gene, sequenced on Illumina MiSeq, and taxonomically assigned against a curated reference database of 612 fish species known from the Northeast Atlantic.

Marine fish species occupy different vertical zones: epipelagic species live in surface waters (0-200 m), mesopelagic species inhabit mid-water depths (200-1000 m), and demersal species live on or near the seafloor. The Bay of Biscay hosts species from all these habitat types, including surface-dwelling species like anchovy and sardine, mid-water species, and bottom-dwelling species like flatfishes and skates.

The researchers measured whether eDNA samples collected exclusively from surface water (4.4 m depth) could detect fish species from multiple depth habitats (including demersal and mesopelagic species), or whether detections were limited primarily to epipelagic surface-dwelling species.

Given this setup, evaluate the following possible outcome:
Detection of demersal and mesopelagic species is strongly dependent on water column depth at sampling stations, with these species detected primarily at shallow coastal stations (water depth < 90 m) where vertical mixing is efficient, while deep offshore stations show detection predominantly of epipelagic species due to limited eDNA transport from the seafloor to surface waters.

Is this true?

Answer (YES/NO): NO